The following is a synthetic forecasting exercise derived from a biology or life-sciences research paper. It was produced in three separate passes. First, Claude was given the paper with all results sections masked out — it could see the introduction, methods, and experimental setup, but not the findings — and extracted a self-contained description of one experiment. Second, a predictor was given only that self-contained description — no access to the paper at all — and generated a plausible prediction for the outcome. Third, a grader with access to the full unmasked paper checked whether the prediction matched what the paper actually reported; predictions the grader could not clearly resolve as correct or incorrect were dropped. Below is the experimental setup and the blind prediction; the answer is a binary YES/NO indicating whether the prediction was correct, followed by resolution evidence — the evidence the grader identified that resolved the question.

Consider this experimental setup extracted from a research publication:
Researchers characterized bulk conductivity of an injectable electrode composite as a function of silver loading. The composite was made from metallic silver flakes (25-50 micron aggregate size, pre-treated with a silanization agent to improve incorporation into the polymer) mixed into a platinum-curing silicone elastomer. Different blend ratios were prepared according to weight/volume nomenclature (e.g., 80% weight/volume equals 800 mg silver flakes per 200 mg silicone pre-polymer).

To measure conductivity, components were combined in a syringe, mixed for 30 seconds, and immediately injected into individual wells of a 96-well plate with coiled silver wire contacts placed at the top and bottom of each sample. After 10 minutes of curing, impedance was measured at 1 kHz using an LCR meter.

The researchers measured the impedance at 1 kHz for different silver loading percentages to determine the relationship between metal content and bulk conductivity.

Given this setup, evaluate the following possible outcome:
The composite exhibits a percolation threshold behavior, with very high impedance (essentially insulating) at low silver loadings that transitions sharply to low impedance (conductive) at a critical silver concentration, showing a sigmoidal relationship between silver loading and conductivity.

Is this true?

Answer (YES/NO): YES